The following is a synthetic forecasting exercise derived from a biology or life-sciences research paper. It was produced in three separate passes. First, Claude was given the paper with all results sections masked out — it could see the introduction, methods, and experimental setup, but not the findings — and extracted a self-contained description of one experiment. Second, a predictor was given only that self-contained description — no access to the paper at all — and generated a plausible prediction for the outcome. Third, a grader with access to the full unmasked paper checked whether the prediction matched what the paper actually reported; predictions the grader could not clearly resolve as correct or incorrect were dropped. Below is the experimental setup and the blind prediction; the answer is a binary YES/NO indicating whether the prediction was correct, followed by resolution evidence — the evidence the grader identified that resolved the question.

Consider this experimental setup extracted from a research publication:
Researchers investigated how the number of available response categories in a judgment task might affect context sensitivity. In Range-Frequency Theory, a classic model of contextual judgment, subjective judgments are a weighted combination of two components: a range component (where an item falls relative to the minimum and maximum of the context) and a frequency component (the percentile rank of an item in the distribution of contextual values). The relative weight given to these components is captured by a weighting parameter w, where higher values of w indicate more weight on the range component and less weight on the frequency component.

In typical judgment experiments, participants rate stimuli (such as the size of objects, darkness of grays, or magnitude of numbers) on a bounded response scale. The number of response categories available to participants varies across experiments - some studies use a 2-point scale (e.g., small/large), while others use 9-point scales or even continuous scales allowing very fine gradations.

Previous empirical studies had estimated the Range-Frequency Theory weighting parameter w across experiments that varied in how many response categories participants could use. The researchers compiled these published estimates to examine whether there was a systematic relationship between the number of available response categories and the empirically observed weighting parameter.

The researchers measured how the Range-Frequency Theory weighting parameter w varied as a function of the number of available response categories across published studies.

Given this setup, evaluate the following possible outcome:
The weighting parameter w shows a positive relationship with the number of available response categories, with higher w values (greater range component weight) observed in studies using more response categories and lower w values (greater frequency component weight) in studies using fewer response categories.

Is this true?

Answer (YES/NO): YES